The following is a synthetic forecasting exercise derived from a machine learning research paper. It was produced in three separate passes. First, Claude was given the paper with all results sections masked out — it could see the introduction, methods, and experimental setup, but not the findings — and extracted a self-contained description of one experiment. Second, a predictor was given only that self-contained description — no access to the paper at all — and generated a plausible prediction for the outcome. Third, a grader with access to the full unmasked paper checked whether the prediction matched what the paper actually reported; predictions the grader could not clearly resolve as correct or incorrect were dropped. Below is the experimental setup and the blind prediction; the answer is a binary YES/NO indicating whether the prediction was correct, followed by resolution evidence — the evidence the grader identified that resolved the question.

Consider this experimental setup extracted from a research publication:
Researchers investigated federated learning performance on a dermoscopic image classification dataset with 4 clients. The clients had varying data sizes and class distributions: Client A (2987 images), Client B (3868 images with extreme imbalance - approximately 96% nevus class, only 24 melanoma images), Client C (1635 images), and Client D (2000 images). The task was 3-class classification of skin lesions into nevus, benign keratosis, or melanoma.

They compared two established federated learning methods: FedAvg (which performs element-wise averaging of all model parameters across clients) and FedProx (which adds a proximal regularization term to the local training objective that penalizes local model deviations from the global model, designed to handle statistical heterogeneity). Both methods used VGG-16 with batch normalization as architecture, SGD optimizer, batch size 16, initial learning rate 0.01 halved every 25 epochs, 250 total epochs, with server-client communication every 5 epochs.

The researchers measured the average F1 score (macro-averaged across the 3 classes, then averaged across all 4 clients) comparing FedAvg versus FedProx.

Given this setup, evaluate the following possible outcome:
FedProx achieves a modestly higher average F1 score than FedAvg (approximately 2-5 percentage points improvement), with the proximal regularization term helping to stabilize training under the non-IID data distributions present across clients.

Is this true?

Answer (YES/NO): NO